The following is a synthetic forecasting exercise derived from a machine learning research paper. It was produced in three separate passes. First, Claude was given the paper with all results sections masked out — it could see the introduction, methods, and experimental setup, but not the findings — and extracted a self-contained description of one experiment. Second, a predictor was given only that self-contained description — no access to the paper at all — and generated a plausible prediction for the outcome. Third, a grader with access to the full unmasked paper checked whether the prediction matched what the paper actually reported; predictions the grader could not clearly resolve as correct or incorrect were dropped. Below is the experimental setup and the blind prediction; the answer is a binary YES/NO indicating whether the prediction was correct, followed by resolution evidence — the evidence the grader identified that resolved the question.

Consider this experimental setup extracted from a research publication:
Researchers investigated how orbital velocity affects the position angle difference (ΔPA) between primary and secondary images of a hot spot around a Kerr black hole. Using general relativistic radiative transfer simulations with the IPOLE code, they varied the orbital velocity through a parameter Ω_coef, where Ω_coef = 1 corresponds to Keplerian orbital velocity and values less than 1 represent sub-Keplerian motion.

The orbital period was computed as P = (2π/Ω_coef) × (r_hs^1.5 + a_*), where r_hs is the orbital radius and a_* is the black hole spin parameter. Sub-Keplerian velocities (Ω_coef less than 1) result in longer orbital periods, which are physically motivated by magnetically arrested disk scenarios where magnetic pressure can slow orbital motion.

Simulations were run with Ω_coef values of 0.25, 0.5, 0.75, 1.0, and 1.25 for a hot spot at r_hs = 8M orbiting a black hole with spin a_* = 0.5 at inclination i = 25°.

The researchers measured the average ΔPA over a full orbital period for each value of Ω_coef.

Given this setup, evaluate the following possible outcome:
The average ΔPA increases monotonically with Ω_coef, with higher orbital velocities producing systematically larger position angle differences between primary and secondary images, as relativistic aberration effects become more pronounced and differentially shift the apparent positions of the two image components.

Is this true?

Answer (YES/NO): NO